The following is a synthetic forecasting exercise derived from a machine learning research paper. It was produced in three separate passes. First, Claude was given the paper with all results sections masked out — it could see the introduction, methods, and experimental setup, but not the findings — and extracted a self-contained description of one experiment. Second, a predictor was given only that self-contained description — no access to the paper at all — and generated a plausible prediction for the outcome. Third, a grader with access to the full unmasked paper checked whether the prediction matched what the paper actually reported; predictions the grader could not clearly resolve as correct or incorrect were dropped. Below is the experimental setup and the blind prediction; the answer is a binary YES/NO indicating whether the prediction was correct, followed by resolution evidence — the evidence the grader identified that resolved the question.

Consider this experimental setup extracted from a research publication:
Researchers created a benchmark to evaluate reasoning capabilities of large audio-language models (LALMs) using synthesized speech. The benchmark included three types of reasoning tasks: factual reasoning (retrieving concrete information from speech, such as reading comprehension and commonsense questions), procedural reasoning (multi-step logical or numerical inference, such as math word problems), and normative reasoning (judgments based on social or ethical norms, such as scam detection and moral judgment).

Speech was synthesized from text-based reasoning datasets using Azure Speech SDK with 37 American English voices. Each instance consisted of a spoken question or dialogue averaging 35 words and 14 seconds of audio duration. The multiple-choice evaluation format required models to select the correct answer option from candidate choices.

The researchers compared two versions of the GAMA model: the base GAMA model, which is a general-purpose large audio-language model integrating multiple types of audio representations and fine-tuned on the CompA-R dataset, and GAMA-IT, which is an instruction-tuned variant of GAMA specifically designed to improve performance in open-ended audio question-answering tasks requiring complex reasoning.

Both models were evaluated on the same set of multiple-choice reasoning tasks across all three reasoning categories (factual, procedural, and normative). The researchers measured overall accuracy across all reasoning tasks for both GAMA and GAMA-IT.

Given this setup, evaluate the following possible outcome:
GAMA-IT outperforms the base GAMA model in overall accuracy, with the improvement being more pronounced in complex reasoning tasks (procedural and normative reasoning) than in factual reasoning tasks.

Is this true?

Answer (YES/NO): NO